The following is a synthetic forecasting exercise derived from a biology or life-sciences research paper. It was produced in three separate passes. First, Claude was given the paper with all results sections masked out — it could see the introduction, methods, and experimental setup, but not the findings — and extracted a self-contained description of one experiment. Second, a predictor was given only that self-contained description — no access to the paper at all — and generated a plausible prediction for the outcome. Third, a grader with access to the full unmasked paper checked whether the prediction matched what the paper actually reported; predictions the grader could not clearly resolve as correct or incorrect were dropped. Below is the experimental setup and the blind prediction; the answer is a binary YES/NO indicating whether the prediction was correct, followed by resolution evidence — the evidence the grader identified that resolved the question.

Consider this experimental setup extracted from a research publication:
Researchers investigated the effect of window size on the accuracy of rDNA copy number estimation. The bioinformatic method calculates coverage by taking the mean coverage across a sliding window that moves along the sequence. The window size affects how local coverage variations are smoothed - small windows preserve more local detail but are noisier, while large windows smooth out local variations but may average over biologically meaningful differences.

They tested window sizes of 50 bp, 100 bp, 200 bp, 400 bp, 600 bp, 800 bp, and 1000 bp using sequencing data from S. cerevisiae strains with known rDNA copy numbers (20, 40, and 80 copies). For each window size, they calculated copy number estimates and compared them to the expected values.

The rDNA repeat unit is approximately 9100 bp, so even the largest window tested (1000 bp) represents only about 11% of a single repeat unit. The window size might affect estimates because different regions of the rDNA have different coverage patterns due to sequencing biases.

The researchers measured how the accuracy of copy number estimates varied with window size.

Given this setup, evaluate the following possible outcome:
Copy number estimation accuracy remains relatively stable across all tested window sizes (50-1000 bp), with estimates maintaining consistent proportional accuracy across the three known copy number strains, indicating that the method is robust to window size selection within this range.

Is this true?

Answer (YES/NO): NO